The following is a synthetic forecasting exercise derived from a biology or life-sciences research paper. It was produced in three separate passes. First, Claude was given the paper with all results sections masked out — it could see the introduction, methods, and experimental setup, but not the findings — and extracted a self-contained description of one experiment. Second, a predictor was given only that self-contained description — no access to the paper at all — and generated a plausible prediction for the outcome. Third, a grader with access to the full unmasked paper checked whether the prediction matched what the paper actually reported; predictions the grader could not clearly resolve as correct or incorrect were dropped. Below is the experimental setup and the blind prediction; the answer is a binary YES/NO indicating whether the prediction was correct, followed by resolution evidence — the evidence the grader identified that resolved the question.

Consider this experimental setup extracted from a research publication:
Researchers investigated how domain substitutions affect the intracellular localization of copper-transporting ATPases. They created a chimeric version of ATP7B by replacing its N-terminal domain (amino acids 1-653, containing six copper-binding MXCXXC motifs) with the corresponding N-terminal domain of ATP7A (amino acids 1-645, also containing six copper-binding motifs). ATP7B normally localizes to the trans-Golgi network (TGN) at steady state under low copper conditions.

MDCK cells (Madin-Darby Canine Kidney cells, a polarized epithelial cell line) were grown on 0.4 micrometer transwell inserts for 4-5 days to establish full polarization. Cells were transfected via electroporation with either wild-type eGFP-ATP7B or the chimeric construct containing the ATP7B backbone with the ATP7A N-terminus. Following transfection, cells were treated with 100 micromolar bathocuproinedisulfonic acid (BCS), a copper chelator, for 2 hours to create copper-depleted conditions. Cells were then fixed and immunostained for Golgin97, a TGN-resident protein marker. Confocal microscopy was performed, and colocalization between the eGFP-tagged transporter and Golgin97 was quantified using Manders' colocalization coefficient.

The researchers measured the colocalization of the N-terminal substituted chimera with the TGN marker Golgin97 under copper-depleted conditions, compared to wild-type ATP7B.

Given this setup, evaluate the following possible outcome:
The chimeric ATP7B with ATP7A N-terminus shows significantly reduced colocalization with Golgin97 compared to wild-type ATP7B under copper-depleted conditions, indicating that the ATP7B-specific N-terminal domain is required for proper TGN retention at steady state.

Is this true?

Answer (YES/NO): YES